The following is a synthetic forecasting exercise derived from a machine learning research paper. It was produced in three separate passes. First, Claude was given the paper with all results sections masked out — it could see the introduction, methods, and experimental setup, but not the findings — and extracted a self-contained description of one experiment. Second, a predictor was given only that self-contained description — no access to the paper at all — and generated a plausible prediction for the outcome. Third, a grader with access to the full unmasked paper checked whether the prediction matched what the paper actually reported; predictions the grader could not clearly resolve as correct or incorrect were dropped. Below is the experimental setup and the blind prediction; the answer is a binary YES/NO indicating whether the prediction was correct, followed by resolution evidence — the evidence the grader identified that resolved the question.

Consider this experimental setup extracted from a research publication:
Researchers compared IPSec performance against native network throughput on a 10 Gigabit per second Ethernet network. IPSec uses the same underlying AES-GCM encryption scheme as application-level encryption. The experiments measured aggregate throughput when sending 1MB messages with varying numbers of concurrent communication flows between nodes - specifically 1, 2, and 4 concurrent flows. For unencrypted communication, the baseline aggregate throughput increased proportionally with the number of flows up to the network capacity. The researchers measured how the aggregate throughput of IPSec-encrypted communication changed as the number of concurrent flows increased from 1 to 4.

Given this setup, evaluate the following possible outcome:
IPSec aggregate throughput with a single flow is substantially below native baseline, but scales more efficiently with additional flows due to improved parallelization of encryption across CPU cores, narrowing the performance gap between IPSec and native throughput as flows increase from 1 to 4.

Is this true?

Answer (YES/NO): NO